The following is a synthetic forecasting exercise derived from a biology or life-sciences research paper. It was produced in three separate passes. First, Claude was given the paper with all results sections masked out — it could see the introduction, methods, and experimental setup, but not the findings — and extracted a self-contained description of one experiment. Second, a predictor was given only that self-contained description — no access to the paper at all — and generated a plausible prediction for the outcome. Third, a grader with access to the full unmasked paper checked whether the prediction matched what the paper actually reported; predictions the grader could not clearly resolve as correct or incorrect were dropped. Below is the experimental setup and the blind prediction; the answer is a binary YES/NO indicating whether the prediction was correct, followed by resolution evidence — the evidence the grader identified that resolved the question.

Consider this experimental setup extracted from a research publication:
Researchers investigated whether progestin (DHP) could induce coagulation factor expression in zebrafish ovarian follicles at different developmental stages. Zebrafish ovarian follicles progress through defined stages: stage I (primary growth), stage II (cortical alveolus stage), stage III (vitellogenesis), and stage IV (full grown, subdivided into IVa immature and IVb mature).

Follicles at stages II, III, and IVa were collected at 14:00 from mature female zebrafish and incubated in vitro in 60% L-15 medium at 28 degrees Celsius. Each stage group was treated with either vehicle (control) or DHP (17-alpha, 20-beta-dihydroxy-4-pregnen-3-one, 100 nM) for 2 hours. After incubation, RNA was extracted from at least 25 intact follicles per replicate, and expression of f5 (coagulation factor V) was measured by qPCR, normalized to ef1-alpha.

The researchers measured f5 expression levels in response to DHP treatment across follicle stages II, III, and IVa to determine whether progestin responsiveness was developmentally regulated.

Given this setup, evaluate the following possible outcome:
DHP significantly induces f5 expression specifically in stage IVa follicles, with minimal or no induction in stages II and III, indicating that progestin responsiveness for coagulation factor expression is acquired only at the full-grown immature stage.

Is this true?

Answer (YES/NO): NO